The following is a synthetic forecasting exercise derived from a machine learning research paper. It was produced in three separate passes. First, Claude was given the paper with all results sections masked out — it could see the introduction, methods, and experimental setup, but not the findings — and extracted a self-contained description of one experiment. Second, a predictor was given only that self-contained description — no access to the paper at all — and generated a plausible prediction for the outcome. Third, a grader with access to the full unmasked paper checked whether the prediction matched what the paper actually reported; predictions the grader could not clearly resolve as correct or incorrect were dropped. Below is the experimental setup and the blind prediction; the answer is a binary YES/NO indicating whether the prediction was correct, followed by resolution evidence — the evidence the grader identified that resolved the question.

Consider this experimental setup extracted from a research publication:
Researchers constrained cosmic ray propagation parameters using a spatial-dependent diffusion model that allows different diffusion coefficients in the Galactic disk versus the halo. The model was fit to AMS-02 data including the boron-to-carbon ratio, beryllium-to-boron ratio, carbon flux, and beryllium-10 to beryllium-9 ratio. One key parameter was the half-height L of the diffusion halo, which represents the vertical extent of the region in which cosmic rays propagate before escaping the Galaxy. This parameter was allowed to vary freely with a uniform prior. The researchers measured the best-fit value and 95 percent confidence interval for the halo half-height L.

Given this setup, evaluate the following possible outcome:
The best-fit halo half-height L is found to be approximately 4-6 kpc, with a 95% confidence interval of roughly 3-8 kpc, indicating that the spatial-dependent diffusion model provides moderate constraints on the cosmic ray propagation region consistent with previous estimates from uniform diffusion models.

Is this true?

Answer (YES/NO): NO